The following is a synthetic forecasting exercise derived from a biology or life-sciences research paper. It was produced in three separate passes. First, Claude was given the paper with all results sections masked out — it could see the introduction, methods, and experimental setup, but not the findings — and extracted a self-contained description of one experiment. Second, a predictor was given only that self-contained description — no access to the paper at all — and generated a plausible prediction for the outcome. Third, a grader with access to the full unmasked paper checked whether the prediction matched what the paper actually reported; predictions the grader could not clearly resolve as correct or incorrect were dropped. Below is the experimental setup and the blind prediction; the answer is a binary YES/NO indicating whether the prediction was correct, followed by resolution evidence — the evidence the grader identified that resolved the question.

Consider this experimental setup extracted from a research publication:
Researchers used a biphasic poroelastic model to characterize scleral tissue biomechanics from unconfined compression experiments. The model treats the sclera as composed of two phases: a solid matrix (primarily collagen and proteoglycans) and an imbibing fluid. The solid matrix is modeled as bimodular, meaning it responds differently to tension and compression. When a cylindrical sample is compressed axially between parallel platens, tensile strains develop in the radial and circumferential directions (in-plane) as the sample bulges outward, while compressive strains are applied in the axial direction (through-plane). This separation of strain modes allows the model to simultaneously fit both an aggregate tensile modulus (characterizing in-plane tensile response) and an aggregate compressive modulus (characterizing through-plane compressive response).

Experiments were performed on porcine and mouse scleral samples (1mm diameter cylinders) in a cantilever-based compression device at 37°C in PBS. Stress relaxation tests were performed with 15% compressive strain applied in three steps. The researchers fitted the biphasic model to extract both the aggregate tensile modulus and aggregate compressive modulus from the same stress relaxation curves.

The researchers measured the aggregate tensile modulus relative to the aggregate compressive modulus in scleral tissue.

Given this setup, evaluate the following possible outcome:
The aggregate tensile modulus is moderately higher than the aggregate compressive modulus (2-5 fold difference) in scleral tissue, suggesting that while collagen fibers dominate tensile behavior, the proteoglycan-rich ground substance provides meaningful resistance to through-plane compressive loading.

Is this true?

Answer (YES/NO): NO